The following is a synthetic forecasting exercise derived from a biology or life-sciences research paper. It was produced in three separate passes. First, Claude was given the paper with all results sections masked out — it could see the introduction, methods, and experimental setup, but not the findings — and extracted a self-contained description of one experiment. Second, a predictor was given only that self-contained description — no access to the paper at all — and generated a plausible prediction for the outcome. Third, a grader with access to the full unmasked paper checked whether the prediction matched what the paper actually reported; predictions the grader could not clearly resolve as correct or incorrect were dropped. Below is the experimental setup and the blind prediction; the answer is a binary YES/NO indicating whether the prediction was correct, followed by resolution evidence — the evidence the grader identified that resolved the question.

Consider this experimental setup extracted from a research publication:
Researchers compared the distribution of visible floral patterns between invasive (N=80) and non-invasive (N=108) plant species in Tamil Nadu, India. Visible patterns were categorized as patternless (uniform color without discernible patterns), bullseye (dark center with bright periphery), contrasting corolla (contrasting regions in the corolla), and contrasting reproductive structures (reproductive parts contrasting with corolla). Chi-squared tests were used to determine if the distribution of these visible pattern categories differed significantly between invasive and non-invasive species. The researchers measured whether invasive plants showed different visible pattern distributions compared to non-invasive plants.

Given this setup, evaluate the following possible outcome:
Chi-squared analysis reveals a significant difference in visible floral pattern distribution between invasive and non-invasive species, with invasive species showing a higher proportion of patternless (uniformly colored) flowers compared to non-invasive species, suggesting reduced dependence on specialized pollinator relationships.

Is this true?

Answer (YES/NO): NO